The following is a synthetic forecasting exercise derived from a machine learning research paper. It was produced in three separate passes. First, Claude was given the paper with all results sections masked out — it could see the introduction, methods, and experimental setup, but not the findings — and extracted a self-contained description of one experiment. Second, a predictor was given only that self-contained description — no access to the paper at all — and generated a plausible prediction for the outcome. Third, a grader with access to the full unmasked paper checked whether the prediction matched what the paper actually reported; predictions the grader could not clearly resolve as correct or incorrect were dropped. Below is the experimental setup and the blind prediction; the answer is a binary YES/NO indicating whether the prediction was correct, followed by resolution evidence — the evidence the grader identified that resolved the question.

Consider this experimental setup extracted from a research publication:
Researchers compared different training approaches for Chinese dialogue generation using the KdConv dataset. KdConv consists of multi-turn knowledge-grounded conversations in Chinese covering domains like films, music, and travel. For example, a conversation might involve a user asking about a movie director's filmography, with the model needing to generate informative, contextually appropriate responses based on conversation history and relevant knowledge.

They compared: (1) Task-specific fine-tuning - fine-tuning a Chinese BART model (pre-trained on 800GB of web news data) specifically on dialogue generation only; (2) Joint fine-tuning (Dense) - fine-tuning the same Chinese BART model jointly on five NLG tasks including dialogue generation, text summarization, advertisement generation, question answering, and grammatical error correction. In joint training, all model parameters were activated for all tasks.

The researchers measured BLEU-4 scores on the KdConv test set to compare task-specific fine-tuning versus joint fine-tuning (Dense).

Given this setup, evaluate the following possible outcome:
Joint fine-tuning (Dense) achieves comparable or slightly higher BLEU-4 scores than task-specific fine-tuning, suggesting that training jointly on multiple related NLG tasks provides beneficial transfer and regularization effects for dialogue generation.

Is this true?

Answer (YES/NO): YES